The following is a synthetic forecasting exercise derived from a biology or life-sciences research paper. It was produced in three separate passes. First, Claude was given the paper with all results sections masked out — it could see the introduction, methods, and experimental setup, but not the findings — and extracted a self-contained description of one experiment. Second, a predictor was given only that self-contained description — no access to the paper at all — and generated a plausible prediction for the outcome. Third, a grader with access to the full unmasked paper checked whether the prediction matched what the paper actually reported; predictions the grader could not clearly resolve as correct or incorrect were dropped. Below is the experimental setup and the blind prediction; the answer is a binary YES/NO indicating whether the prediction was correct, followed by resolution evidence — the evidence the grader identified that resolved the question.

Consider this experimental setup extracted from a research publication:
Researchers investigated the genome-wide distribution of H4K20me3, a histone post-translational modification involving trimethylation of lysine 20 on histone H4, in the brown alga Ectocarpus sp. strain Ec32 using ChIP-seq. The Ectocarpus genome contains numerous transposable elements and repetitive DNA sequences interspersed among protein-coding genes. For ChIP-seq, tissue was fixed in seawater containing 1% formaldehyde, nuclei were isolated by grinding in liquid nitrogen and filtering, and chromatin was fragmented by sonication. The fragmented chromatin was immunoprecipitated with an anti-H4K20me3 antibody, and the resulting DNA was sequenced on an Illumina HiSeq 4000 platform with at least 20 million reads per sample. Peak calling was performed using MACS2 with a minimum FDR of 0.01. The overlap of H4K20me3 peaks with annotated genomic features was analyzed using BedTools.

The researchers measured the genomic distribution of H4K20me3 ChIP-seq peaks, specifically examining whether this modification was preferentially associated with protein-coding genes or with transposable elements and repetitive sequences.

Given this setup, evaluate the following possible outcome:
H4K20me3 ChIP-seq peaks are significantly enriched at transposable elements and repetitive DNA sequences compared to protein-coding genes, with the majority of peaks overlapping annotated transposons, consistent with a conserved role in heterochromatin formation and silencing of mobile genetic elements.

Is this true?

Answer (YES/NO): YES